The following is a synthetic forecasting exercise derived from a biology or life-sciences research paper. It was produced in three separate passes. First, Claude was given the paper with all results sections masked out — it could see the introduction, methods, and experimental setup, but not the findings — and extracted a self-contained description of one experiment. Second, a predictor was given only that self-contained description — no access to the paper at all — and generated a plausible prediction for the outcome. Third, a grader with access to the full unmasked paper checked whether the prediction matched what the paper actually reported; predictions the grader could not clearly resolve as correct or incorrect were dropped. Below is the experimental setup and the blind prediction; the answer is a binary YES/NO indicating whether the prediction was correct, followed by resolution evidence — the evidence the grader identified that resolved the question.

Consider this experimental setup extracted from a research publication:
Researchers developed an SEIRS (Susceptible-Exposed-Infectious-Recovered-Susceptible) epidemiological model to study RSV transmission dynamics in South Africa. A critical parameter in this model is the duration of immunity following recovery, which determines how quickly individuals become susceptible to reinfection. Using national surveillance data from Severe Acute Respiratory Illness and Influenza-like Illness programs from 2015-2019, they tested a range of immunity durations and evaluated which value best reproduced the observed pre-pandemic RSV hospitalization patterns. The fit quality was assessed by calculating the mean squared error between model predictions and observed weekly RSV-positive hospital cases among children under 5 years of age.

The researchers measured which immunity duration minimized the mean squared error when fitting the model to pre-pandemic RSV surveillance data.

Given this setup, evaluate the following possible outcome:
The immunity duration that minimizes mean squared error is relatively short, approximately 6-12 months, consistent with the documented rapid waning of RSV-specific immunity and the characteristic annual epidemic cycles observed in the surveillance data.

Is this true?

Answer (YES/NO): NO